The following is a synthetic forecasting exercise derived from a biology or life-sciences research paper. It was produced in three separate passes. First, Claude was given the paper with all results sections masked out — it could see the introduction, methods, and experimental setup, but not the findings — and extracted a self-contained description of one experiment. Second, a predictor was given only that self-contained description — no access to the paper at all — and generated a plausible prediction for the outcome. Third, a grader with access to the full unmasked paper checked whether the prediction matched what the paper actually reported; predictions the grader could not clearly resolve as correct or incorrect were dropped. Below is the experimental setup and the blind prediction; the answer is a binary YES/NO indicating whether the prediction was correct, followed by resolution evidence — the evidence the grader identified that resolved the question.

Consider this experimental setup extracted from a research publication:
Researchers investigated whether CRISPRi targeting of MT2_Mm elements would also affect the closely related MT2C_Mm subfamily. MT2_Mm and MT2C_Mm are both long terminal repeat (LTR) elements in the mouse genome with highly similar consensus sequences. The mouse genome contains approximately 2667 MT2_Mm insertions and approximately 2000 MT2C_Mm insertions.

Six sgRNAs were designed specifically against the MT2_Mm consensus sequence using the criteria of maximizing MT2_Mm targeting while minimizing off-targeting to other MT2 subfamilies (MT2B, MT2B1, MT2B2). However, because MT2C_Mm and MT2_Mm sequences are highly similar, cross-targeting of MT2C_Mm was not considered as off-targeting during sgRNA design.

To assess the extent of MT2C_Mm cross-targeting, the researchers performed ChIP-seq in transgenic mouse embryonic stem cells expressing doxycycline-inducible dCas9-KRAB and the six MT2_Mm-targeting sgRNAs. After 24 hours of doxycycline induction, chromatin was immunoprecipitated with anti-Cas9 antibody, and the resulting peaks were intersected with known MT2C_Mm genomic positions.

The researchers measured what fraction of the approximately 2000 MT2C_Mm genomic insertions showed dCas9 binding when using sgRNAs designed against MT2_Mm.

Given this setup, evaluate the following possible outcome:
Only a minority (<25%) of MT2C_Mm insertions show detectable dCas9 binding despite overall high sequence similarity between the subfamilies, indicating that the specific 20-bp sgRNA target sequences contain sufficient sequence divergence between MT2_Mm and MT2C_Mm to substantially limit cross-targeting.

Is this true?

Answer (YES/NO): NO